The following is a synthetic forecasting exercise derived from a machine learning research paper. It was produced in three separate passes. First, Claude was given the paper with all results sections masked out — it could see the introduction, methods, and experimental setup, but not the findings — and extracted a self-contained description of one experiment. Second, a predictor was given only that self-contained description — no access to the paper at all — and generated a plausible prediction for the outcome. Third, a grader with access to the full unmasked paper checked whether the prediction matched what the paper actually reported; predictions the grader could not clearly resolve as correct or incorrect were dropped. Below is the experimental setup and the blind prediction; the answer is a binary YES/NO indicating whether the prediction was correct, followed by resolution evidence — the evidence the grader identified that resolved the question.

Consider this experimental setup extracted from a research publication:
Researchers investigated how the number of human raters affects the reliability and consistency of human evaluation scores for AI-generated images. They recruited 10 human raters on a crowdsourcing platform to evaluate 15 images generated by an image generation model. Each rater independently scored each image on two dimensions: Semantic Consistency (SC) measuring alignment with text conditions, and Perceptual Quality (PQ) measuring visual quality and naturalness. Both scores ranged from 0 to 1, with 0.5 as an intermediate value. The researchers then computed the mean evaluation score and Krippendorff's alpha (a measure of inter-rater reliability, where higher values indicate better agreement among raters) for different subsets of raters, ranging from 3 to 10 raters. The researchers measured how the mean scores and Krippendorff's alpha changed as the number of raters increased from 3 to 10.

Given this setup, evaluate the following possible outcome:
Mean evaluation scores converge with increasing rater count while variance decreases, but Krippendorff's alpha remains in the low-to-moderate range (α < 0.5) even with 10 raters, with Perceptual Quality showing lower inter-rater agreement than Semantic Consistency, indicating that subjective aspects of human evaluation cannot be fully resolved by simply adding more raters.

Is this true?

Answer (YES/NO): NO